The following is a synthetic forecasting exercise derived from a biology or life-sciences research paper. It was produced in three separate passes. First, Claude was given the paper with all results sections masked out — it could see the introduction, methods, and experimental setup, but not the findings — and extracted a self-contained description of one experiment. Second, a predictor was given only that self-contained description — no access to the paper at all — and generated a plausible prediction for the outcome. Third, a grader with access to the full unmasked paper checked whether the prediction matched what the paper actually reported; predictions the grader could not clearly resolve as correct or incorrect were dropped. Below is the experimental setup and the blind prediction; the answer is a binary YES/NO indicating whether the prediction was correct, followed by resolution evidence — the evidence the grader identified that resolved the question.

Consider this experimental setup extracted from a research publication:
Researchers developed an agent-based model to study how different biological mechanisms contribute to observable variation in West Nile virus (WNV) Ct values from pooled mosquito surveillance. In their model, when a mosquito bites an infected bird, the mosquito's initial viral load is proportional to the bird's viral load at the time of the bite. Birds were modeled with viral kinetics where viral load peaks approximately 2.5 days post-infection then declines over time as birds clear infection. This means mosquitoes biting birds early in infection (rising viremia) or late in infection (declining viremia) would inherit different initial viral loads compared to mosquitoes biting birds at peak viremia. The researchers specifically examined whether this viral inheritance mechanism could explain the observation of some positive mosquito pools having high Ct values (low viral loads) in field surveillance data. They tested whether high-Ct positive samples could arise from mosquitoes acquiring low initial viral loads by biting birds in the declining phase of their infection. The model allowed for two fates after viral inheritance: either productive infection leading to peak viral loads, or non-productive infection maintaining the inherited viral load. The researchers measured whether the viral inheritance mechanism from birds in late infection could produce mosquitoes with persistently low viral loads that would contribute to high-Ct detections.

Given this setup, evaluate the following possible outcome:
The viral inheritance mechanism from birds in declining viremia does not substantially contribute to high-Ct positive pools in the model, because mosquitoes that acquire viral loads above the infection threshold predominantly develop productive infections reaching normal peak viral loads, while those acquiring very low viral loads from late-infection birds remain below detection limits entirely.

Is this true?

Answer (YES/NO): NO